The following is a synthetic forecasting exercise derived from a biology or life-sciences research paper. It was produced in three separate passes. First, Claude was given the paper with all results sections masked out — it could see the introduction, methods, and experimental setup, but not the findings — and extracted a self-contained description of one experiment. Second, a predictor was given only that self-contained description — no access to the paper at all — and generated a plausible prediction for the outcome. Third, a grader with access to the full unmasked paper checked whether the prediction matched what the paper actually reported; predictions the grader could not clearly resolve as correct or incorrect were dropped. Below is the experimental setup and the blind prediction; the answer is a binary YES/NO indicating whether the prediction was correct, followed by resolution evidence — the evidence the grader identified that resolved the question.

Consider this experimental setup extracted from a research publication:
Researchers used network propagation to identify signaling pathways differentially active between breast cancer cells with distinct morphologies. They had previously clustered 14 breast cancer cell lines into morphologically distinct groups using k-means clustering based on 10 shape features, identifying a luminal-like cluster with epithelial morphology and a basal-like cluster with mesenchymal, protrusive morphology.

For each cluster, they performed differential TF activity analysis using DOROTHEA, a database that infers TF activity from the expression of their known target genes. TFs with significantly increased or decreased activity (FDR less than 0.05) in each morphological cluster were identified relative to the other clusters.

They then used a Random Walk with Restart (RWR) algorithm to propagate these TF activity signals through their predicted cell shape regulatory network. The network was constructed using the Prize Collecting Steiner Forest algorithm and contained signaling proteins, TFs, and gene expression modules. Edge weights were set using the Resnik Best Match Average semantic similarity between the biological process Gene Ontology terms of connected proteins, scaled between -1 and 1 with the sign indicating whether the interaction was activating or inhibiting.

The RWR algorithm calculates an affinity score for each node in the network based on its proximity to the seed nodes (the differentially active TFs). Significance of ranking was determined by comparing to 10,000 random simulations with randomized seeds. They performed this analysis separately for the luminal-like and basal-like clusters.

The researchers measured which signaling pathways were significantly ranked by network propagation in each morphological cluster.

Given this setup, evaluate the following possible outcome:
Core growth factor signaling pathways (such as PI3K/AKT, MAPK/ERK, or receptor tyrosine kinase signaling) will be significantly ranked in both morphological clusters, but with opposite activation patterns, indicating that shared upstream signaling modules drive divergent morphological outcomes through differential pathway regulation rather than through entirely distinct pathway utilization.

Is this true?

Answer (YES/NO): NO